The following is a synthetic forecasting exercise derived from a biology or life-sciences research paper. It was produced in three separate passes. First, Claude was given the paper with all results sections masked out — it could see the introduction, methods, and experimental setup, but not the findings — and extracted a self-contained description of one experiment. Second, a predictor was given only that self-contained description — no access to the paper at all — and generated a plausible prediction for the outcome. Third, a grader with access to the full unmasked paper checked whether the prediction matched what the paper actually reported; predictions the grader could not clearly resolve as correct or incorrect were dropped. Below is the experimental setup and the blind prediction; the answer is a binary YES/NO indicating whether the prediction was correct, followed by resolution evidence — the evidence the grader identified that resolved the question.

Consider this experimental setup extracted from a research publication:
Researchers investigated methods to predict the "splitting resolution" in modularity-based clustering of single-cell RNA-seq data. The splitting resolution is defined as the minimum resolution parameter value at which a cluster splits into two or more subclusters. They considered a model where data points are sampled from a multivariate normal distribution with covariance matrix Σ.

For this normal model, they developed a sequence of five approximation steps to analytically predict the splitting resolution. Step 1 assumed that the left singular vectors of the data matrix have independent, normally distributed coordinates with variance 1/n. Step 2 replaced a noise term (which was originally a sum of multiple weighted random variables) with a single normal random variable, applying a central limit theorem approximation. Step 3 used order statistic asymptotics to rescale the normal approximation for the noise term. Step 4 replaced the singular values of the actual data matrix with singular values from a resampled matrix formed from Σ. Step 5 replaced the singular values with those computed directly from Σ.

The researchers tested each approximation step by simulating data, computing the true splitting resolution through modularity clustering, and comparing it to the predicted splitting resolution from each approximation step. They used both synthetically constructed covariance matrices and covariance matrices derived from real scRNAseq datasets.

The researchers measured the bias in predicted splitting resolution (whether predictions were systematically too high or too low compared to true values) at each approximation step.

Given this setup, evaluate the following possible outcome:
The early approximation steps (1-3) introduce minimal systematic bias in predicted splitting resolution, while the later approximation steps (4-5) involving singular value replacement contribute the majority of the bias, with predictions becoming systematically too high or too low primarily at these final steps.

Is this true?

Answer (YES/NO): NO